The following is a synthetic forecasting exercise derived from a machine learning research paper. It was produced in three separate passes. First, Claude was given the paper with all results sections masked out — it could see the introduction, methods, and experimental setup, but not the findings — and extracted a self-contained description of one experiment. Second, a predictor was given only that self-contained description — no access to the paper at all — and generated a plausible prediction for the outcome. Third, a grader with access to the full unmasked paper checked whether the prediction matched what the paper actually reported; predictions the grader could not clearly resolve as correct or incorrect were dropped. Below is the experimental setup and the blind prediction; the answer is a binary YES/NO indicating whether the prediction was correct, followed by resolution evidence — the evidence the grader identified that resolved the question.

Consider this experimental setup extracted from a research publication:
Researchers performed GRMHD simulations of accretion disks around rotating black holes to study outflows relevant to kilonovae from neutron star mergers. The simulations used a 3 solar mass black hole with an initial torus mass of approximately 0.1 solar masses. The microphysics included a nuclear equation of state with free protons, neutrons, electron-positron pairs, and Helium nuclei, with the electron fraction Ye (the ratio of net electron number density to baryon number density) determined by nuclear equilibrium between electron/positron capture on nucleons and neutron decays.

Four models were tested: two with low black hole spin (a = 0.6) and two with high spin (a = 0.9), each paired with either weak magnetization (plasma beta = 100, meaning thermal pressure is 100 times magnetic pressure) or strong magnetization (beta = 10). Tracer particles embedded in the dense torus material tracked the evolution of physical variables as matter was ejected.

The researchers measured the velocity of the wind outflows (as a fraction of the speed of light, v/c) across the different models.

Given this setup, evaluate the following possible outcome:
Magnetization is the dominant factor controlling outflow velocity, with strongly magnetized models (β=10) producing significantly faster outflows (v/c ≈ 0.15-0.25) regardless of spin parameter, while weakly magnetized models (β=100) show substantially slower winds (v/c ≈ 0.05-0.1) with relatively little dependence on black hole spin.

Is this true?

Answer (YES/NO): NO